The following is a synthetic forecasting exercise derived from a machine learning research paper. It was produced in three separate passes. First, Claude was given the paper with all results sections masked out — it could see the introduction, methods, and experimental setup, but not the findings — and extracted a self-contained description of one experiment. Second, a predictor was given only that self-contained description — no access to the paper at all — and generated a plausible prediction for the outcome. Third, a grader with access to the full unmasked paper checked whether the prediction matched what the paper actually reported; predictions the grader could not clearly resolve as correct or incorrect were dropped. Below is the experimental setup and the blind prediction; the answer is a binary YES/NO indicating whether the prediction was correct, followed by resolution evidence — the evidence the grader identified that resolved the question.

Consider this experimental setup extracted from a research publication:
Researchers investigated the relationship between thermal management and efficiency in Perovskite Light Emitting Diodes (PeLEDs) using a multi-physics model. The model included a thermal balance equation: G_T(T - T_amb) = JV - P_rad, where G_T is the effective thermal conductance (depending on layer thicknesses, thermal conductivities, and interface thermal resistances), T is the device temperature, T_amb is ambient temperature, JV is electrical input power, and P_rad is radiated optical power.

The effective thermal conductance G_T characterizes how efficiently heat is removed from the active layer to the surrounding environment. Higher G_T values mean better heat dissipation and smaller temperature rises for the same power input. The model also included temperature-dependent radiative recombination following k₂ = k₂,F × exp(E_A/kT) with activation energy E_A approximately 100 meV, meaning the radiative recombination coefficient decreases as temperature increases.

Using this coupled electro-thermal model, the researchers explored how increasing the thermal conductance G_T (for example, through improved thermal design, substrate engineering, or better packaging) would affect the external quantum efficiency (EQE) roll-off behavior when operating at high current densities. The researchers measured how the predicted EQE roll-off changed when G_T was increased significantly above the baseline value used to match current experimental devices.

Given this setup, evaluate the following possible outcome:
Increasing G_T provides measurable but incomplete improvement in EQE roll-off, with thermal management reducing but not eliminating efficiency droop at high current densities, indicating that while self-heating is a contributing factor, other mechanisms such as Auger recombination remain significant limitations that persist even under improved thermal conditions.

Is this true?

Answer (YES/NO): YES